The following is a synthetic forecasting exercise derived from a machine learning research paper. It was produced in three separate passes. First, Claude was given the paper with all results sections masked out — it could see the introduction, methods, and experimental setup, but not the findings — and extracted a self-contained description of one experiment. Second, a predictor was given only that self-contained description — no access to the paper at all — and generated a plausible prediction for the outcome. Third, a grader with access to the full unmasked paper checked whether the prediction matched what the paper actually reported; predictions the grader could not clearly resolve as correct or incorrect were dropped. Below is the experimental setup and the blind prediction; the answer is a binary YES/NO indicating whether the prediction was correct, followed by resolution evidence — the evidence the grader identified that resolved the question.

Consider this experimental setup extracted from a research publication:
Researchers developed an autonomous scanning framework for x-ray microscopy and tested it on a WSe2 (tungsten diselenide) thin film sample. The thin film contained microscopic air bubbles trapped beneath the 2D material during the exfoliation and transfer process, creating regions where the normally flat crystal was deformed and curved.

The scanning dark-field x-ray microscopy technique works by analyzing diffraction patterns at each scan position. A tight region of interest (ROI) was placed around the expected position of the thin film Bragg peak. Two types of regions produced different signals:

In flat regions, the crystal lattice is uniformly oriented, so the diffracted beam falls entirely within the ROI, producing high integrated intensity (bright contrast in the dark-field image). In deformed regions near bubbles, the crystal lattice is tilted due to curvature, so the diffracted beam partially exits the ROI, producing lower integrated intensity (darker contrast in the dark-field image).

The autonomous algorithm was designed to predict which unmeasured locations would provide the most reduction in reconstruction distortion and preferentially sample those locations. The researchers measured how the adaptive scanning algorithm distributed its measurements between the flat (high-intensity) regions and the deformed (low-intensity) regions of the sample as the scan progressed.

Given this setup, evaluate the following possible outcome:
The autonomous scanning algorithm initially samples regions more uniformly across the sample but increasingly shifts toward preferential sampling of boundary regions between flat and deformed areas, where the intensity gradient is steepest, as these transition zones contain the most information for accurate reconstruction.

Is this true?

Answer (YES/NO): YES